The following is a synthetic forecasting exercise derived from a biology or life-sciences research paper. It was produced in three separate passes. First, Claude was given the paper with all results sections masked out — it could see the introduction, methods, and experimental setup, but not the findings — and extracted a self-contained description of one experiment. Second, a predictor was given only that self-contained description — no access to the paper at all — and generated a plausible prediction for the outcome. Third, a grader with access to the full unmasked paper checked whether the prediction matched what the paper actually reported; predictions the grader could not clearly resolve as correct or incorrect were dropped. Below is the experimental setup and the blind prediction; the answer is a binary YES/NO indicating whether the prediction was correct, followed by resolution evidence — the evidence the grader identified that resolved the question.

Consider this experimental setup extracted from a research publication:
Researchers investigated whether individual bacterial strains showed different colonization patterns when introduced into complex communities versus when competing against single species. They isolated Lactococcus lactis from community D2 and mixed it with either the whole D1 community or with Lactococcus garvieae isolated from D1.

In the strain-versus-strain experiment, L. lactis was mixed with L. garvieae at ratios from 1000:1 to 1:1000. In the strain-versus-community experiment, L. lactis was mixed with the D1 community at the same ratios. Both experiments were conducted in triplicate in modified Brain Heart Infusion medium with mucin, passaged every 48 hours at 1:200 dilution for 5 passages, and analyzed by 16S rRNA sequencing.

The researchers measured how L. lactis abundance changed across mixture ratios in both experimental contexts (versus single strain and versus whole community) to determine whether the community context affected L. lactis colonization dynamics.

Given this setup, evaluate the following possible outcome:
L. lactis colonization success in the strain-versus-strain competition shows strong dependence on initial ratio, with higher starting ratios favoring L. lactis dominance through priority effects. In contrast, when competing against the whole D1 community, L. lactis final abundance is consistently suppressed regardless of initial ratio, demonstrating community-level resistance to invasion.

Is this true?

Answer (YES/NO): NO